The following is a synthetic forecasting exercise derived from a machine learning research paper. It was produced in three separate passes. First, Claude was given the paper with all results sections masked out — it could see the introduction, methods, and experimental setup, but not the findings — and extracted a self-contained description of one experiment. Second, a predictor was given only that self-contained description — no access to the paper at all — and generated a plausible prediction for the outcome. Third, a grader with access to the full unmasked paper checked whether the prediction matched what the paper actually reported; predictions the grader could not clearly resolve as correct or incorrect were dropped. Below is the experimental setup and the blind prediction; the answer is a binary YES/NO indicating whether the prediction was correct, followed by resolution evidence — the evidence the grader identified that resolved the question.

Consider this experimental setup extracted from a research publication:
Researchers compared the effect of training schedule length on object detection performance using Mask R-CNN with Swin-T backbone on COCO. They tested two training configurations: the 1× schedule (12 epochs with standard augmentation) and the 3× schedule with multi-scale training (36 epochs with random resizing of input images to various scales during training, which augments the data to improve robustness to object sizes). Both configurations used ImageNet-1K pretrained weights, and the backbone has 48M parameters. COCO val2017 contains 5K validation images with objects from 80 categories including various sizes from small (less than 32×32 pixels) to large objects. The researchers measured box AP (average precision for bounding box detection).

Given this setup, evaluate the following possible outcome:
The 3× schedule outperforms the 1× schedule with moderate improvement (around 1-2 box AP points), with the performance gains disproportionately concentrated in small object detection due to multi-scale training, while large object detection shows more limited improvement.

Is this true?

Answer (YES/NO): NO